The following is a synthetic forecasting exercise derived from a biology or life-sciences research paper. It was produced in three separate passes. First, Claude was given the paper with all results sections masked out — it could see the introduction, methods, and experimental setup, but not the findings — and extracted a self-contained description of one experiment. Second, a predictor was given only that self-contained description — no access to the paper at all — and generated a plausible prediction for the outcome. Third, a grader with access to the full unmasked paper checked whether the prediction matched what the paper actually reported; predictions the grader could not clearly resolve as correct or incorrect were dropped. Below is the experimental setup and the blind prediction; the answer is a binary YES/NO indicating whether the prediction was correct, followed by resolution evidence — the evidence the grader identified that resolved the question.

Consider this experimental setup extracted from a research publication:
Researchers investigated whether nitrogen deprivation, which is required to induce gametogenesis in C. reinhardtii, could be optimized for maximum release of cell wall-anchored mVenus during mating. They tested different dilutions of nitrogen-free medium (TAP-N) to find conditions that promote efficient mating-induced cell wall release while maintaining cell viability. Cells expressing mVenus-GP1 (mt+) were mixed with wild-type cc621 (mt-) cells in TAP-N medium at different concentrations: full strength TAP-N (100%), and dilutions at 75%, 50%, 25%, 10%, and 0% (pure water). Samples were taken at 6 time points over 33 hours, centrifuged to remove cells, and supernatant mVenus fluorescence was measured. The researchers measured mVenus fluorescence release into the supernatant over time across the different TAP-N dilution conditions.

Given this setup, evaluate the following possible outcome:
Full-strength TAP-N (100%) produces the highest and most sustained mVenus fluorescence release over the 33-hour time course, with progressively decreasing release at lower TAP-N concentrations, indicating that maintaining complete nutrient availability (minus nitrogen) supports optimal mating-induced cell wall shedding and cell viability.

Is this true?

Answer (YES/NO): NO